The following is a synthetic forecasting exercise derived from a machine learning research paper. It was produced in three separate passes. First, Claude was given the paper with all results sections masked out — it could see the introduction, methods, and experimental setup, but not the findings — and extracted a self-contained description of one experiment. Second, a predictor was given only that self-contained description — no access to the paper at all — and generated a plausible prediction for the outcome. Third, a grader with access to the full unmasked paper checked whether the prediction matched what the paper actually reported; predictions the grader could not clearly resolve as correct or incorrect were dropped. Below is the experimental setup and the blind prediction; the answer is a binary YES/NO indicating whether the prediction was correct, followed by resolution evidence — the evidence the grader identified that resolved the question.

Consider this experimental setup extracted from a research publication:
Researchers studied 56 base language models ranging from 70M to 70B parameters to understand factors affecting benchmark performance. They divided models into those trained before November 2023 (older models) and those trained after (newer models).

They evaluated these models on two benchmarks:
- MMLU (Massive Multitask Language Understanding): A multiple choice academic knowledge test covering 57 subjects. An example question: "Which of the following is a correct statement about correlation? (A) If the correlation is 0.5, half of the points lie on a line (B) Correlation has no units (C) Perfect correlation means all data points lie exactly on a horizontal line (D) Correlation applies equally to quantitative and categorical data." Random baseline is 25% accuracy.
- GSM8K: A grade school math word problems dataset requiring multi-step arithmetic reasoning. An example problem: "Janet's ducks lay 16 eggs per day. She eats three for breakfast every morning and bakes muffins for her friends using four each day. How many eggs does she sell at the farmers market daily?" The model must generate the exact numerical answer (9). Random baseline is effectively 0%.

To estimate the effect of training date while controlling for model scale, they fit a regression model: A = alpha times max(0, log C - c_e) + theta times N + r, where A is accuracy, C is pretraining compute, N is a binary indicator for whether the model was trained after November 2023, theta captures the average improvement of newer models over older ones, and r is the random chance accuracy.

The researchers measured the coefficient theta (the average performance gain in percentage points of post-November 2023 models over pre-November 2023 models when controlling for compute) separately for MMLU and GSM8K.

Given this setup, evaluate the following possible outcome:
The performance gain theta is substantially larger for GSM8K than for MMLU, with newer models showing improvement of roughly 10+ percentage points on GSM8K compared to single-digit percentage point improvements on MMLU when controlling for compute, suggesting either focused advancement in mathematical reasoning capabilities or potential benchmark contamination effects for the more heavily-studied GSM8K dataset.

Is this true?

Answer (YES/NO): YES